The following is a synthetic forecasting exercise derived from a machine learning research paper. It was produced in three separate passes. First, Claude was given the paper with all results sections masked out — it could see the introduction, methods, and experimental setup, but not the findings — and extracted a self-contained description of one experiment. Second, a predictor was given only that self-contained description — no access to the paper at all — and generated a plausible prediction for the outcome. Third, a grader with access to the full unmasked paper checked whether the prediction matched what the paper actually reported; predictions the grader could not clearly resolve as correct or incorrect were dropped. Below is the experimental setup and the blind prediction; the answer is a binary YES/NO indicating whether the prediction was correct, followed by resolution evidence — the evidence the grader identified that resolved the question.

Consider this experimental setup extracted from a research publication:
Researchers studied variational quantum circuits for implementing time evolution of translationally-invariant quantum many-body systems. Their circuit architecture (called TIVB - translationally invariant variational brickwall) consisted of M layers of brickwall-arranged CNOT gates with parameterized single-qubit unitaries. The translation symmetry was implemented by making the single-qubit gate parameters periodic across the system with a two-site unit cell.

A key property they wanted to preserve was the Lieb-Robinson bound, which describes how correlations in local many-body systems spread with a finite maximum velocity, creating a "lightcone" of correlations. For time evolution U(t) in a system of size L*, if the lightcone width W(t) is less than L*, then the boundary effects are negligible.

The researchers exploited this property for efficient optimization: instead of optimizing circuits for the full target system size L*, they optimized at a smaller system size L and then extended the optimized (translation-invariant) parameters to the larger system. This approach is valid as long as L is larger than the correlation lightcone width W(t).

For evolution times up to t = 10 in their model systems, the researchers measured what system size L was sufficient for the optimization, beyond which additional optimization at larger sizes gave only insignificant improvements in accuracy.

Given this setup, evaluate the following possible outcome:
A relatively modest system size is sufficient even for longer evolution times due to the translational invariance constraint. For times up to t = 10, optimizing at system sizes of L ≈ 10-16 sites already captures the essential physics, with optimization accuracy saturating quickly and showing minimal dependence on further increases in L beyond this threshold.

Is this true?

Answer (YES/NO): NO